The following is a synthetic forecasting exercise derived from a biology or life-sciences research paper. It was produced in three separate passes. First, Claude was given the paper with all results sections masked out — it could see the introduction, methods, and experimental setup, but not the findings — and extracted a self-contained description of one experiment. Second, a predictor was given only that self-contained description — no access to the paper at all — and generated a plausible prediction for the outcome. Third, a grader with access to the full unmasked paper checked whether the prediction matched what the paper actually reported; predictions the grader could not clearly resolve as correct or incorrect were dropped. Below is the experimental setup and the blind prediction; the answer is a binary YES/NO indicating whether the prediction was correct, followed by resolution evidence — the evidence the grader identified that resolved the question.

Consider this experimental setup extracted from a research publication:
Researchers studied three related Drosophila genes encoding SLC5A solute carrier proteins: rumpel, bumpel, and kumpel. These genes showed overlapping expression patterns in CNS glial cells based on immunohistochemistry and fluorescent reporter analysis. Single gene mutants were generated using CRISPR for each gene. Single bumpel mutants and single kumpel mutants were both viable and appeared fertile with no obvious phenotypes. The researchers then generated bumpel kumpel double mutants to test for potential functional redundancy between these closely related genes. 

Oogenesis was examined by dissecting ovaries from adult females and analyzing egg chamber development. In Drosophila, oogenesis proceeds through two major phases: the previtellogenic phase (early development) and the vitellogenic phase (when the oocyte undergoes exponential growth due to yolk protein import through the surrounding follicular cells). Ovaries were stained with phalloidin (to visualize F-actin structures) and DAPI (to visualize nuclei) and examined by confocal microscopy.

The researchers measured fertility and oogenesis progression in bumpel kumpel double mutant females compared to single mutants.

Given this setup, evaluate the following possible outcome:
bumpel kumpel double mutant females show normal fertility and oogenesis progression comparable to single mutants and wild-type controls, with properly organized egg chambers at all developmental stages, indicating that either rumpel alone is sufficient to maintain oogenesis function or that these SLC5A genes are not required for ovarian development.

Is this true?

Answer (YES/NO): NO